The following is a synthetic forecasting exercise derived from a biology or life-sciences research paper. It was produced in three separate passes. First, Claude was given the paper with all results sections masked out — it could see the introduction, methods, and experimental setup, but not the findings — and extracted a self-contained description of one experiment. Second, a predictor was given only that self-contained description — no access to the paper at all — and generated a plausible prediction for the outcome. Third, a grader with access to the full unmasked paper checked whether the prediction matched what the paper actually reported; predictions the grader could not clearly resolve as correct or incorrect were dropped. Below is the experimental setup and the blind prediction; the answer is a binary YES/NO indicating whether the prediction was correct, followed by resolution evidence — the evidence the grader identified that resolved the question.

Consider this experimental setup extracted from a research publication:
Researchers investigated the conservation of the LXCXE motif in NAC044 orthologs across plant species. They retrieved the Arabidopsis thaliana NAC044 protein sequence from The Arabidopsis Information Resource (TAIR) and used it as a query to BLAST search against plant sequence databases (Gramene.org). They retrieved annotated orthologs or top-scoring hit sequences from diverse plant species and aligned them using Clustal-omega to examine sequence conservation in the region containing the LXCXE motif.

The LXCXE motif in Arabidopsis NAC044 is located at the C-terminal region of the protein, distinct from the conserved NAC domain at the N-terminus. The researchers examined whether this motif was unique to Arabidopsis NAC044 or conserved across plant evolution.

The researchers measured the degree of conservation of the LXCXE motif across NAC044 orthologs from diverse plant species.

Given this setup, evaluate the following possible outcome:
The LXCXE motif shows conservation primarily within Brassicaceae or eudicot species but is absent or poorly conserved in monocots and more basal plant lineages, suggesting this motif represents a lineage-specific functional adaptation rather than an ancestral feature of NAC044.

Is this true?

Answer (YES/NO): NO